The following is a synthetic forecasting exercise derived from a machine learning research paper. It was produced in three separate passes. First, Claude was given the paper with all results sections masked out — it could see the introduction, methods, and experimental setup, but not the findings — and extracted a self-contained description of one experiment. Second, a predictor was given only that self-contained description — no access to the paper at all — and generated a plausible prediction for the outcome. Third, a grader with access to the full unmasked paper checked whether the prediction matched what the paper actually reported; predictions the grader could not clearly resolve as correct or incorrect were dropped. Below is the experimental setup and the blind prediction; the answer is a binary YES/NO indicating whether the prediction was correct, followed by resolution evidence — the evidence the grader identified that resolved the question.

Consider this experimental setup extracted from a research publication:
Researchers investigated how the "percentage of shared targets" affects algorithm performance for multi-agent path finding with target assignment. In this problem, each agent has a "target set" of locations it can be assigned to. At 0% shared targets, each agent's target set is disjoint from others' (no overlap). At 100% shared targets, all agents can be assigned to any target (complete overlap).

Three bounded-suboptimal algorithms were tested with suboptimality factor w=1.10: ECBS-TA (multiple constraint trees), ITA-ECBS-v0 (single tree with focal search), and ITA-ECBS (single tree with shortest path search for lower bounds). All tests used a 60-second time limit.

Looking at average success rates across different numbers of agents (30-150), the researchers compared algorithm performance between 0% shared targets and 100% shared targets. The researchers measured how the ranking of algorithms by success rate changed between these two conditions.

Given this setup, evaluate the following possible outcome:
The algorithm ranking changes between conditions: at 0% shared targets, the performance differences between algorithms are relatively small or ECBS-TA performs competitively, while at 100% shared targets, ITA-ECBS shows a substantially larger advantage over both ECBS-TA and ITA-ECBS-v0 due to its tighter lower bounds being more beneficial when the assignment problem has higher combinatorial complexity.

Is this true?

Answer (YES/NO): NO